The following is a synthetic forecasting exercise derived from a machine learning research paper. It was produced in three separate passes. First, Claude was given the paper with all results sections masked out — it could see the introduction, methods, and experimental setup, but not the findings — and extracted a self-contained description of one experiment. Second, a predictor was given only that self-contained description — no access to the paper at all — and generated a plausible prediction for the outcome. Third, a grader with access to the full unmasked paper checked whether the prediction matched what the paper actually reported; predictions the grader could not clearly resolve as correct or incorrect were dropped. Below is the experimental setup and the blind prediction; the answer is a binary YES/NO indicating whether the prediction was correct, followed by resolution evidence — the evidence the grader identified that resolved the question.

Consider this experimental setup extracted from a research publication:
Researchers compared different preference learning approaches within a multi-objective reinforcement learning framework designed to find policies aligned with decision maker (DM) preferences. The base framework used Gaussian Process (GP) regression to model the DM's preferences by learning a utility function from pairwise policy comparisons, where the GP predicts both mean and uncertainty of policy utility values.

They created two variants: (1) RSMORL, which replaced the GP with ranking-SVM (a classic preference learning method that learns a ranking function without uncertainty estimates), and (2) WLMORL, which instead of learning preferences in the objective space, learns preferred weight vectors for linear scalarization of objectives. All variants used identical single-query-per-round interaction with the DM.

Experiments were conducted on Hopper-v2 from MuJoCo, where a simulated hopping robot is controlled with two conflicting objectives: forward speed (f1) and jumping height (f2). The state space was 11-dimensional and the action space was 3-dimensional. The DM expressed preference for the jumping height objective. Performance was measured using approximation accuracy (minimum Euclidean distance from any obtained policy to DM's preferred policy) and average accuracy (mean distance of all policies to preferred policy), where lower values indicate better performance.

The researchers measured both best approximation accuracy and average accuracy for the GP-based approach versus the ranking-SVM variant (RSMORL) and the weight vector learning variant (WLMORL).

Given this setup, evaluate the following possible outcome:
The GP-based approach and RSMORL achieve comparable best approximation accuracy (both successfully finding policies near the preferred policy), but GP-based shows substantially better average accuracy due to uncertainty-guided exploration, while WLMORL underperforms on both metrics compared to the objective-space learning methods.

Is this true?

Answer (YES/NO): NO